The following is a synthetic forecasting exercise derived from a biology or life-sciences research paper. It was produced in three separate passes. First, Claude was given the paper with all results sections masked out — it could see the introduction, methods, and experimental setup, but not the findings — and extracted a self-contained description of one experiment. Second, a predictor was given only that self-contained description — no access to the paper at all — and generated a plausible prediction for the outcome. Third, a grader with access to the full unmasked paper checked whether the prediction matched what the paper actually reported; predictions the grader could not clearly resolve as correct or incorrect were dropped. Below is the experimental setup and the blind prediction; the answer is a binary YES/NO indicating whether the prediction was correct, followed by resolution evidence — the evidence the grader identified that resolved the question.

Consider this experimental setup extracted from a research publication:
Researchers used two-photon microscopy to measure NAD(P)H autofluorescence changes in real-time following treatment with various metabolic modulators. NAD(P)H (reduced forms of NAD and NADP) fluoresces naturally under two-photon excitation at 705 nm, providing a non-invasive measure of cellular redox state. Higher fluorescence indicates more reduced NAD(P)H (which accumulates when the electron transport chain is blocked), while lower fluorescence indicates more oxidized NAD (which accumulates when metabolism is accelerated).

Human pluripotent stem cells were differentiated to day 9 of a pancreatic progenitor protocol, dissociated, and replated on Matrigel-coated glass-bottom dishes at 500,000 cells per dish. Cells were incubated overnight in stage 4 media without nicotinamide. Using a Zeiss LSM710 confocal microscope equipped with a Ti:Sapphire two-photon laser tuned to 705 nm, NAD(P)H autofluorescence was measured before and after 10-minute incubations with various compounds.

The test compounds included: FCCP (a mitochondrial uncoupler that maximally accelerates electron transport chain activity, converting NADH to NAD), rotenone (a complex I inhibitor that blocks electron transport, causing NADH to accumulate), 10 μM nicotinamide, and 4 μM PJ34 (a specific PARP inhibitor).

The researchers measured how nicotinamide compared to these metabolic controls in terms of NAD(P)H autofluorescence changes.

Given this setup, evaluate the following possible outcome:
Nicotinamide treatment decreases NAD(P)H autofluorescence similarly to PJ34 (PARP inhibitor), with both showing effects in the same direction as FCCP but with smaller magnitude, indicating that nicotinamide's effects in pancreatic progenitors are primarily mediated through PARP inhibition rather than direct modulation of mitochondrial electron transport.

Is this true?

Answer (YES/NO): NO